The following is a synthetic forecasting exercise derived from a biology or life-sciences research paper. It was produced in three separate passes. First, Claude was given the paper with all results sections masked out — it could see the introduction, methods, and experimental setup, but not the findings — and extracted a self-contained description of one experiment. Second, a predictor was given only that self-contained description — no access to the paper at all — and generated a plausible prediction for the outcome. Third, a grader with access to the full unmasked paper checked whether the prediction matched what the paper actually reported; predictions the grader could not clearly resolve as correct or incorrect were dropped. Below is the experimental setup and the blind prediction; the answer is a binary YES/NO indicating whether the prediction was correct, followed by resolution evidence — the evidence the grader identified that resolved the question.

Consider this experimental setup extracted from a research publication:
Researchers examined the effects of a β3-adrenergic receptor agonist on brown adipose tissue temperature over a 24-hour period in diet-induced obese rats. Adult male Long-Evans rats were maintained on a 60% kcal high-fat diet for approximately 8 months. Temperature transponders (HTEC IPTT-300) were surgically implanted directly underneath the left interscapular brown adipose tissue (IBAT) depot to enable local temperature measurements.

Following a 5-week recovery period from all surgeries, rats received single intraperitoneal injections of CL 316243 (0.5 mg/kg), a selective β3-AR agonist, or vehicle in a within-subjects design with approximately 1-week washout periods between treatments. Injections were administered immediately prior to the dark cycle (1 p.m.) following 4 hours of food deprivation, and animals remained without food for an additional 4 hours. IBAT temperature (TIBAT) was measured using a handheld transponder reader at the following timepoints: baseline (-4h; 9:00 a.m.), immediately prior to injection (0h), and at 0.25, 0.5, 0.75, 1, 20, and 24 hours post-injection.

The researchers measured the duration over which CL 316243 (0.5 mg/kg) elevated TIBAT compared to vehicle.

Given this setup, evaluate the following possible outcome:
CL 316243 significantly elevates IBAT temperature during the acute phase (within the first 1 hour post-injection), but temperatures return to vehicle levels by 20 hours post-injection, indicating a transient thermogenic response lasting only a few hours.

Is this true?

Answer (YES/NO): NO